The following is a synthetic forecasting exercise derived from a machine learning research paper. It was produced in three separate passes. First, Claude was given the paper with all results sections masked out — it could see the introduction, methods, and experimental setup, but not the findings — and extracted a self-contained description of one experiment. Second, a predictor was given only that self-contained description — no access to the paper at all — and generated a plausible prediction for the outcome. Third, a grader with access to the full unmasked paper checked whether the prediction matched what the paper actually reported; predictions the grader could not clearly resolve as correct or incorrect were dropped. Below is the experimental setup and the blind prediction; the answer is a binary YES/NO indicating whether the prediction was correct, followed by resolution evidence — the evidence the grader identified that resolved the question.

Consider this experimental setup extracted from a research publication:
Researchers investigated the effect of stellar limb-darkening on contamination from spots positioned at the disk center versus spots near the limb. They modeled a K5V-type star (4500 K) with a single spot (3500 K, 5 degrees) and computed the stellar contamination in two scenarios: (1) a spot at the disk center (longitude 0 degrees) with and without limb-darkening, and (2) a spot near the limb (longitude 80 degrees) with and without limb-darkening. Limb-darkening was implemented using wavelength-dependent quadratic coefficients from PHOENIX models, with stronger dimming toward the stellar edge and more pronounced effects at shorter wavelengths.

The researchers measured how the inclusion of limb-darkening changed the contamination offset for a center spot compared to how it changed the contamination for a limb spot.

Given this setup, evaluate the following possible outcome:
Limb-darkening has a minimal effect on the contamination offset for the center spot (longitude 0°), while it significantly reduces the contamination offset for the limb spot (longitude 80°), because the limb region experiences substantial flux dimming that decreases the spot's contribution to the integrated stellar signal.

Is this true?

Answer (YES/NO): NO